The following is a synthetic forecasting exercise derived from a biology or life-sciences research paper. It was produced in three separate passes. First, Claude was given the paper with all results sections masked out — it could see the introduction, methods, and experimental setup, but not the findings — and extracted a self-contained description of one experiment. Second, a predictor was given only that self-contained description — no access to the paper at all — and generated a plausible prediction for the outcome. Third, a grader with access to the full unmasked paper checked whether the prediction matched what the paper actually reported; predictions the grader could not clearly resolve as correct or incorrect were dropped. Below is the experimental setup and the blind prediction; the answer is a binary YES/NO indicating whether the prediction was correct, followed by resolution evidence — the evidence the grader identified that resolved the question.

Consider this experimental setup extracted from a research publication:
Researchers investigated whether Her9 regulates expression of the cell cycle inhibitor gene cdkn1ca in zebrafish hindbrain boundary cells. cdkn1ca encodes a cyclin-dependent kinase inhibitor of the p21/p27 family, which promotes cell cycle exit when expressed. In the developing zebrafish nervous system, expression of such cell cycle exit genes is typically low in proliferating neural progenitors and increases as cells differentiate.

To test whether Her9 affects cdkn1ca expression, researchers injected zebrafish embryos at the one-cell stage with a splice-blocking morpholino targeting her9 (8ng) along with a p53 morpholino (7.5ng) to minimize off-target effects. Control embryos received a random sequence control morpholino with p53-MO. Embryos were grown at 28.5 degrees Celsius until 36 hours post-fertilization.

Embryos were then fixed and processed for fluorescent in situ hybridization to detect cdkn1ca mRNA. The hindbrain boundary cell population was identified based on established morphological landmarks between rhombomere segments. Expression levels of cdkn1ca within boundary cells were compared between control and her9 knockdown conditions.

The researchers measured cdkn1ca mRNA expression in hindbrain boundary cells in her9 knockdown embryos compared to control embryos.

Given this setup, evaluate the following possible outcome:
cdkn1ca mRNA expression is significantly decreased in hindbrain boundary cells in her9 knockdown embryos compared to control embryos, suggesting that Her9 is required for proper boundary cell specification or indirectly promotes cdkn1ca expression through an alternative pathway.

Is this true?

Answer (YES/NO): NO